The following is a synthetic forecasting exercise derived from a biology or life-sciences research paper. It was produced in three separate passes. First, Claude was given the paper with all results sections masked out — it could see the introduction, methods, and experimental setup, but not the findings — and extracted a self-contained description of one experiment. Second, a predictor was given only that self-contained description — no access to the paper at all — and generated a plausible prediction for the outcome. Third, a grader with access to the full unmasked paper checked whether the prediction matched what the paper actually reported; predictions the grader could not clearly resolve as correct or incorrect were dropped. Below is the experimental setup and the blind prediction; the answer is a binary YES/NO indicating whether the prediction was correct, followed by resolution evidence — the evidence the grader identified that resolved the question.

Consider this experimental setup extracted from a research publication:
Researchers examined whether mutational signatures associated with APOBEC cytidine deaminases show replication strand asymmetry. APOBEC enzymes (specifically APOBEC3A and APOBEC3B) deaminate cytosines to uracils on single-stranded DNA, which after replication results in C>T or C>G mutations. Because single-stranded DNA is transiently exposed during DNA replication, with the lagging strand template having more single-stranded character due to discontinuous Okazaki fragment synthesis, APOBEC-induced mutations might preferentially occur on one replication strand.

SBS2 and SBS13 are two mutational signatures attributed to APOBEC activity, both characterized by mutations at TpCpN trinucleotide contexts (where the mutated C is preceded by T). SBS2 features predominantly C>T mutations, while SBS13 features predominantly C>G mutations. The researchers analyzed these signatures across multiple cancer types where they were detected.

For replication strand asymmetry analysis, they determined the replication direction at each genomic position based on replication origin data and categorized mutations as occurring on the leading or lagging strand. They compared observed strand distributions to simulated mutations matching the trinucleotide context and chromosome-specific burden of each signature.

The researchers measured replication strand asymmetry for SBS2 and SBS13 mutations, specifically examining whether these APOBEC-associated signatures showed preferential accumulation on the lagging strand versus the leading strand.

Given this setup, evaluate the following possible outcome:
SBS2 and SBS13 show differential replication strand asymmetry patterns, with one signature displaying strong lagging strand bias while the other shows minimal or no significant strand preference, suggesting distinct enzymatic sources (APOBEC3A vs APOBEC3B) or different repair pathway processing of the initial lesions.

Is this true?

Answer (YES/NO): NO